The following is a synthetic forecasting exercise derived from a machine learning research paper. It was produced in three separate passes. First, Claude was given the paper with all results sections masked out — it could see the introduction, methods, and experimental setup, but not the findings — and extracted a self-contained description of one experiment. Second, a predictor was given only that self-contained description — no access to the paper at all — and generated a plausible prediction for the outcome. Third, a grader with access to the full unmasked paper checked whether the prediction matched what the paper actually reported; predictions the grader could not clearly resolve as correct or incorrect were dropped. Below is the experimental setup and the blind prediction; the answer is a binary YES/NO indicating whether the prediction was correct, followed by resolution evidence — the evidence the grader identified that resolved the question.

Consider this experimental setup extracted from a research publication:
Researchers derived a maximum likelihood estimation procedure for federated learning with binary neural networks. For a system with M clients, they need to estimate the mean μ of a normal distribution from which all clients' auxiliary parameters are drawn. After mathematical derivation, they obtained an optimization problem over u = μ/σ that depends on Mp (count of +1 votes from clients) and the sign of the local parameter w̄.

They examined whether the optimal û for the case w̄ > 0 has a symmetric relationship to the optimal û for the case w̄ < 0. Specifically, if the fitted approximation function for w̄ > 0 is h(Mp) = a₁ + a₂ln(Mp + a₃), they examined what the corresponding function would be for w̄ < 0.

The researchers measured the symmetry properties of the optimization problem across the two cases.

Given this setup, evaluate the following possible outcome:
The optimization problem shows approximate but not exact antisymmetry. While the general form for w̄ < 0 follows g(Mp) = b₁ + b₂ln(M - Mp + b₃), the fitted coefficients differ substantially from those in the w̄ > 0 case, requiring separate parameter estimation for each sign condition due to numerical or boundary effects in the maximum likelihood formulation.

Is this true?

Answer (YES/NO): NO